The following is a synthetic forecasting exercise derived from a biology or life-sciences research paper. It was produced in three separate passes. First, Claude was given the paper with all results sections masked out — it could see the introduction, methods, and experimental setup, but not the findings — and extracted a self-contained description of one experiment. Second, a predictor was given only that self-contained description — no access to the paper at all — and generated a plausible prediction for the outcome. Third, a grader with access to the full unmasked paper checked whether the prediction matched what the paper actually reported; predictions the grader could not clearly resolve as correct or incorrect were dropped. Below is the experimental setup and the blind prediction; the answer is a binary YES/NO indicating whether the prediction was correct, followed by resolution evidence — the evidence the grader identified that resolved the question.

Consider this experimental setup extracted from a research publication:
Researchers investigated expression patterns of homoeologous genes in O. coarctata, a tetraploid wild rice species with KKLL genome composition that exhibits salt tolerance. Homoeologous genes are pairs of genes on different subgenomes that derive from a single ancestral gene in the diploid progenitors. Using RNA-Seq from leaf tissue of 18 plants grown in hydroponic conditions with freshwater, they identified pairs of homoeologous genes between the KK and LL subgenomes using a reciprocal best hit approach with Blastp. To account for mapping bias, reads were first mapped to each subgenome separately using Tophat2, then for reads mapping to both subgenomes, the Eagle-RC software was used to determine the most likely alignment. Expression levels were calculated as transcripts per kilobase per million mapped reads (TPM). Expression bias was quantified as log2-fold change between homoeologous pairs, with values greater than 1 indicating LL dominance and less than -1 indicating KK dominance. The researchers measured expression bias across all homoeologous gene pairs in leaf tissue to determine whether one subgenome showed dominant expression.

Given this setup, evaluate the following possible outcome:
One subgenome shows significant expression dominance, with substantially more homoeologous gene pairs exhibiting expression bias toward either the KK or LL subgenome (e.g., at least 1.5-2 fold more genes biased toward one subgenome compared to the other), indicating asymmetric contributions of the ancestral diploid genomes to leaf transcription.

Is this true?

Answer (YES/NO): NO